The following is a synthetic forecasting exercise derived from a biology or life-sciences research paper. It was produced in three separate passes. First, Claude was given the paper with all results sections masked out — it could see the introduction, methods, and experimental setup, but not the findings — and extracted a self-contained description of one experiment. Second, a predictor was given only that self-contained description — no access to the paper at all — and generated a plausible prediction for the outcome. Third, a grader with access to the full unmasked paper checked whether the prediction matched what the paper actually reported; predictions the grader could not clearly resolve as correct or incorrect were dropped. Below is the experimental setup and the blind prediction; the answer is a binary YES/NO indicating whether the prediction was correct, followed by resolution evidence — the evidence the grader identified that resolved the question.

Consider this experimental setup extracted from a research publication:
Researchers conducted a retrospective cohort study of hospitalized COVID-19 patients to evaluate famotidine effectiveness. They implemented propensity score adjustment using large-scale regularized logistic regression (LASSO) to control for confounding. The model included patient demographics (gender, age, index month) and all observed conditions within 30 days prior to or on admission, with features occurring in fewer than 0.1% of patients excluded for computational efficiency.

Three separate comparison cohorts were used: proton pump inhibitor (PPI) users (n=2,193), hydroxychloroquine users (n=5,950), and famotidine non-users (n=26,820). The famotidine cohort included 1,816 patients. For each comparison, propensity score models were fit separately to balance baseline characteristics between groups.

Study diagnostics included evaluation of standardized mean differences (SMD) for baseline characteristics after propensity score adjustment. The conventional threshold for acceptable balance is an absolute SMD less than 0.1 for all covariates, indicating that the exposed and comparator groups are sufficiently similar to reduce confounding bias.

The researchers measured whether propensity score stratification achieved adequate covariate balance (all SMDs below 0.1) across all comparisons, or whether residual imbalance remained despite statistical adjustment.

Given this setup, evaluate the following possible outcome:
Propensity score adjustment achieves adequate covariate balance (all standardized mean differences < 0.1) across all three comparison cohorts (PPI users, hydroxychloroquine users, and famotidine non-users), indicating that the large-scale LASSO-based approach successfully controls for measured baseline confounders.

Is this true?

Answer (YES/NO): NO